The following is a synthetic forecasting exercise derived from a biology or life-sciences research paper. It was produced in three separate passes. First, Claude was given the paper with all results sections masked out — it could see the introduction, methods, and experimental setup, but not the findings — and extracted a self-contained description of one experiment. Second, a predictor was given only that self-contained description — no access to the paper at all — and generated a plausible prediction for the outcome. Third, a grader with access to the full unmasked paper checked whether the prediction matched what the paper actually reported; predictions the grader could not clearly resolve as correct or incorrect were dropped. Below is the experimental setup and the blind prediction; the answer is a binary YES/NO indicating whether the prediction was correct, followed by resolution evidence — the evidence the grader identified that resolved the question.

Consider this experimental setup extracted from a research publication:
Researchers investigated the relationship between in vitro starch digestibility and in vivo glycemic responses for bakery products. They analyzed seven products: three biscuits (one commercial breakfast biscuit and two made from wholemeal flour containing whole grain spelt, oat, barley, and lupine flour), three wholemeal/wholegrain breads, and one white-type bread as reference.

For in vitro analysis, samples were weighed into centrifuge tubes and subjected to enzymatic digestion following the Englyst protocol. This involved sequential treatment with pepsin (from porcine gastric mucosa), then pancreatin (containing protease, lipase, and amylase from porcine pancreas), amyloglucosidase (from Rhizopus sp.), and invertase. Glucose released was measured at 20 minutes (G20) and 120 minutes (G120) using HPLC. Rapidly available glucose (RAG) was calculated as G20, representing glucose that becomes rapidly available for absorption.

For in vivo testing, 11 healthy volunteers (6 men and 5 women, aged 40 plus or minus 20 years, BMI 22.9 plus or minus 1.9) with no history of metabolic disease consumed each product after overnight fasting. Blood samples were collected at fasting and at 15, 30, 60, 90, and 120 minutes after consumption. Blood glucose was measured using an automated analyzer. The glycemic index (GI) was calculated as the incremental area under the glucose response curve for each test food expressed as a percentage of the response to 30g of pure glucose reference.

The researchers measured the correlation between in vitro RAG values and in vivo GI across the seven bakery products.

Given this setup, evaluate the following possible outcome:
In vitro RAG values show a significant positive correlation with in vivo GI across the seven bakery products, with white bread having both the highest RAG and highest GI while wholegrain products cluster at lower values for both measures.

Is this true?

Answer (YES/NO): YES